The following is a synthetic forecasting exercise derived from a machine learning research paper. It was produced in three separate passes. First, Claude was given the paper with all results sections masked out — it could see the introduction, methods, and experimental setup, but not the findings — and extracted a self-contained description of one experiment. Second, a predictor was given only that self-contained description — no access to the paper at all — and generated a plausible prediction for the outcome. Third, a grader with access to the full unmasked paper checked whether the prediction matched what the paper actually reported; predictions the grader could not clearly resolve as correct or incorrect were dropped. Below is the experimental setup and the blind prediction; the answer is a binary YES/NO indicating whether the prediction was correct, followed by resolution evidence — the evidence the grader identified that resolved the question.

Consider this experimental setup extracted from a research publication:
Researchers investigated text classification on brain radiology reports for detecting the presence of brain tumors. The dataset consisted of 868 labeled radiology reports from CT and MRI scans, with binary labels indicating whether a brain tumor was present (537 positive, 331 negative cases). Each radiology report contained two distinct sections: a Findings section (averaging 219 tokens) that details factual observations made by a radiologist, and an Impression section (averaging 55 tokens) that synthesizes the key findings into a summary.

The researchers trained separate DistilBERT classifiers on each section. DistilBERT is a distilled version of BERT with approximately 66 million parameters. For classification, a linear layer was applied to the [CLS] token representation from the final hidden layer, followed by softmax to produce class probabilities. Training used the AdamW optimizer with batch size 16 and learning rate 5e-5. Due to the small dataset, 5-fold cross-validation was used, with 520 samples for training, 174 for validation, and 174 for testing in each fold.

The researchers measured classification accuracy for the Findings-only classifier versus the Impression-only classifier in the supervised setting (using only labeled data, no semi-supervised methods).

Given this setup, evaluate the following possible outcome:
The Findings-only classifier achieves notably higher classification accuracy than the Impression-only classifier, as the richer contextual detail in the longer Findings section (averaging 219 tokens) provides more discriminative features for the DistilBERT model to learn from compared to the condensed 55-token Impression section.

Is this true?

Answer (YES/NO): NO